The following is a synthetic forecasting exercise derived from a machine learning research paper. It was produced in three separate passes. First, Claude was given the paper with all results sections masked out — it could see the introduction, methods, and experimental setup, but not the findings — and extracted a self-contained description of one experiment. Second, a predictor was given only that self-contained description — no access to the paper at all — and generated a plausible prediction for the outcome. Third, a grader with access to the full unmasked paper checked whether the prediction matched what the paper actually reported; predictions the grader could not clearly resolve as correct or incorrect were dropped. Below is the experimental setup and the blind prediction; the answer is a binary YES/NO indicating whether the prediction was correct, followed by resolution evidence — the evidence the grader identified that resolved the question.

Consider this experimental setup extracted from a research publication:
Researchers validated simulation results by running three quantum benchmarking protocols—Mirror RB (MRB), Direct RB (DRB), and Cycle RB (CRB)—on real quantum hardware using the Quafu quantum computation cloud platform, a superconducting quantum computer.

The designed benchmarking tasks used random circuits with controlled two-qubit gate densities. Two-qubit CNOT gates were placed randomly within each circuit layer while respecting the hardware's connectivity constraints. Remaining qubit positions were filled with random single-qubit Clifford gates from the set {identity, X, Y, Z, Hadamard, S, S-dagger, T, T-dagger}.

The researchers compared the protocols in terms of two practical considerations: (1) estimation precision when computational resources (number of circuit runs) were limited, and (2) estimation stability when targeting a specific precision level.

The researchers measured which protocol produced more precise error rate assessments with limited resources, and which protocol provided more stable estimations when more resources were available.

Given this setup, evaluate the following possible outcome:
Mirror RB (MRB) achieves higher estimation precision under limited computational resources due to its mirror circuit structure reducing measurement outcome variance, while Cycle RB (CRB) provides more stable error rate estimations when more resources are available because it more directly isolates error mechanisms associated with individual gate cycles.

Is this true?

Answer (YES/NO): NO